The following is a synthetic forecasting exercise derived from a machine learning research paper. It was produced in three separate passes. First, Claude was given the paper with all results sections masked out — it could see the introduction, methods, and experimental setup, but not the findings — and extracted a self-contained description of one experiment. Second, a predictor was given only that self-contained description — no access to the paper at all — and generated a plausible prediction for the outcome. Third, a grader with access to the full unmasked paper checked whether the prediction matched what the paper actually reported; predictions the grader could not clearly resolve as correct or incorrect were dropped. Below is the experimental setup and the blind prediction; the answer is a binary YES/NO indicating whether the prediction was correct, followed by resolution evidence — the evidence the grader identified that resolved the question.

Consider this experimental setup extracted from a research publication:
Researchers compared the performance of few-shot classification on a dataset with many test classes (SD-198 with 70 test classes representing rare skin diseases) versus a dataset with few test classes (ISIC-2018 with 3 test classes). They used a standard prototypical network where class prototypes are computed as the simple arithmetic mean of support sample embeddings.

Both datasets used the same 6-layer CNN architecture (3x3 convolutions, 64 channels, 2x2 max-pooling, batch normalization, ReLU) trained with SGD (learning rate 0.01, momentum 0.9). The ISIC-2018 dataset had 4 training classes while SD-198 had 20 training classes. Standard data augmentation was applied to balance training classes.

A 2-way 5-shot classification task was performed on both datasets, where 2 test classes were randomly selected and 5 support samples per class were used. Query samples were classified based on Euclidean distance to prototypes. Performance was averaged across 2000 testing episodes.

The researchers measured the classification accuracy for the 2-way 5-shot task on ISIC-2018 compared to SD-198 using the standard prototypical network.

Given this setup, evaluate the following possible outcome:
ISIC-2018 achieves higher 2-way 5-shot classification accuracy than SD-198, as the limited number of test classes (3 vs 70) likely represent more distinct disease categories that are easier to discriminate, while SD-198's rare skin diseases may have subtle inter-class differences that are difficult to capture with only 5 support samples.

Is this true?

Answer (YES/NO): NO